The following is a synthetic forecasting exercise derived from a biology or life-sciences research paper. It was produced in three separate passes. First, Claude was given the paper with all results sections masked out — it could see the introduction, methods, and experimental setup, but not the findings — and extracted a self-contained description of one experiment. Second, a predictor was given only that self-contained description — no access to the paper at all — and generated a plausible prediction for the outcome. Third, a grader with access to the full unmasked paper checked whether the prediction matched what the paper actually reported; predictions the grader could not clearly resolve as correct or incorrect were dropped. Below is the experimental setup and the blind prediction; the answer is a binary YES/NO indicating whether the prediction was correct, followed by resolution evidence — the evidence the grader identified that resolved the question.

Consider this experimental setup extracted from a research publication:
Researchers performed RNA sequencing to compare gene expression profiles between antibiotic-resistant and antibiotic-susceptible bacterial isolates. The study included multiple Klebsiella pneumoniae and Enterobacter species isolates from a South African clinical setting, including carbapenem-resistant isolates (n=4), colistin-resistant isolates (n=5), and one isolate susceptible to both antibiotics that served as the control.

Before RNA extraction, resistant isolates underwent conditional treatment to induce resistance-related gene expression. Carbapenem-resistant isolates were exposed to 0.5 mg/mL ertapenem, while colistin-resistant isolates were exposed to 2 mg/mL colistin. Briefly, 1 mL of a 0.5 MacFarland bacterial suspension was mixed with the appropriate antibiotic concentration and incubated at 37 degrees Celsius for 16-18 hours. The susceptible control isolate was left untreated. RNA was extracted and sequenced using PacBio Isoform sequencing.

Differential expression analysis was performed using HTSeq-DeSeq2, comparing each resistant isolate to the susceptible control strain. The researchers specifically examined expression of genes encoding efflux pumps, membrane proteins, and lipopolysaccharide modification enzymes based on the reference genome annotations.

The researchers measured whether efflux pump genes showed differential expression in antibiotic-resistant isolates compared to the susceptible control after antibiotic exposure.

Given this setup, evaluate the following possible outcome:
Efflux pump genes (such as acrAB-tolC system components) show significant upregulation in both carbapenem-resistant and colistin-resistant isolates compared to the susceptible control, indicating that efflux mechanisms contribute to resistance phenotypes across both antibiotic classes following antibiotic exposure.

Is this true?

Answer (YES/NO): YES